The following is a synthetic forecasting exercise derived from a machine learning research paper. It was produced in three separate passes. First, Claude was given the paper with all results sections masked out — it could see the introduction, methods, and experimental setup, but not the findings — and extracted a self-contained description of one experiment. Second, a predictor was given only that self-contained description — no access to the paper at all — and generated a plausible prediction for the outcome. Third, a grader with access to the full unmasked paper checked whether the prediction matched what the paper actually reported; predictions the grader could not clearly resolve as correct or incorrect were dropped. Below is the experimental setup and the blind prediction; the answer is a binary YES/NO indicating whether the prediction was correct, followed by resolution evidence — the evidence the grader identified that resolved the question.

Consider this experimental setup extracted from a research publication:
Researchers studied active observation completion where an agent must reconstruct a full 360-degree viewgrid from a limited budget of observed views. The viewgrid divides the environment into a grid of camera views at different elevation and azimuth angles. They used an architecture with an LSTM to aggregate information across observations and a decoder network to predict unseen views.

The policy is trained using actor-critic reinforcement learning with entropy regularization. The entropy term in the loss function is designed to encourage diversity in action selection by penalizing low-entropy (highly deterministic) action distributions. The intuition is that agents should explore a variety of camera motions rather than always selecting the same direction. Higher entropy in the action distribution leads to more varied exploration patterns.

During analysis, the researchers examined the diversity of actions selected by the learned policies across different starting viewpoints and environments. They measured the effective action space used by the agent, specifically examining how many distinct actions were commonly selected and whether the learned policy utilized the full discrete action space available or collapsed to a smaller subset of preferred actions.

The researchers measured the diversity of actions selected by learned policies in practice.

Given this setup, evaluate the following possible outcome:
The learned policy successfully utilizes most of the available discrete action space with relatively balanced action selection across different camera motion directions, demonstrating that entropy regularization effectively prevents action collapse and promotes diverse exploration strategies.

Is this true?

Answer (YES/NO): NO